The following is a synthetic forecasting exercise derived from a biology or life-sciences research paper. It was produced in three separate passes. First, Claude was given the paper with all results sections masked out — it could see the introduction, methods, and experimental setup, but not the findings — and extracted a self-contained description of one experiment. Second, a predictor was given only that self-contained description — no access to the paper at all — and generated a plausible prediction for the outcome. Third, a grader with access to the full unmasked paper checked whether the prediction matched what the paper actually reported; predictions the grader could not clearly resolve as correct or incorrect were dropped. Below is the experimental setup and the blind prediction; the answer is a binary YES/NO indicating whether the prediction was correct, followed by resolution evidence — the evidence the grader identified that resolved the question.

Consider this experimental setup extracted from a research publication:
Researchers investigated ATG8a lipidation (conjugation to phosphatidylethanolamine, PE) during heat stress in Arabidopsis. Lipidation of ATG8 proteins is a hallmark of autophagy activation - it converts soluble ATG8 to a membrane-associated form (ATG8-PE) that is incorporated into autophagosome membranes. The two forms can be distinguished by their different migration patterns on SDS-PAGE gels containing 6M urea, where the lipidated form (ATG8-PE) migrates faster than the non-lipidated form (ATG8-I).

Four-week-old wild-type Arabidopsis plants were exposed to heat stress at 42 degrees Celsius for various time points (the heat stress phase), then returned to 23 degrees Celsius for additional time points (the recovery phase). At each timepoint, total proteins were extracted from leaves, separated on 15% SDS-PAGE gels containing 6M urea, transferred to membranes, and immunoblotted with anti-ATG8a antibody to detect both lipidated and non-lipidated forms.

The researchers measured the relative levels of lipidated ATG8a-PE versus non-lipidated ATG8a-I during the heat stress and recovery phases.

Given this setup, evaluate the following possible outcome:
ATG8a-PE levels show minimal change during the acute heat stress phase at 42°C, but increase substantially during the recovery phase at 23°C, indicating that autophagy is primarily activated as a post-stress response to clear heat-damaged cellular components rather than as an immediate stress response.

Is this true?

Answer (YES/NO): NO